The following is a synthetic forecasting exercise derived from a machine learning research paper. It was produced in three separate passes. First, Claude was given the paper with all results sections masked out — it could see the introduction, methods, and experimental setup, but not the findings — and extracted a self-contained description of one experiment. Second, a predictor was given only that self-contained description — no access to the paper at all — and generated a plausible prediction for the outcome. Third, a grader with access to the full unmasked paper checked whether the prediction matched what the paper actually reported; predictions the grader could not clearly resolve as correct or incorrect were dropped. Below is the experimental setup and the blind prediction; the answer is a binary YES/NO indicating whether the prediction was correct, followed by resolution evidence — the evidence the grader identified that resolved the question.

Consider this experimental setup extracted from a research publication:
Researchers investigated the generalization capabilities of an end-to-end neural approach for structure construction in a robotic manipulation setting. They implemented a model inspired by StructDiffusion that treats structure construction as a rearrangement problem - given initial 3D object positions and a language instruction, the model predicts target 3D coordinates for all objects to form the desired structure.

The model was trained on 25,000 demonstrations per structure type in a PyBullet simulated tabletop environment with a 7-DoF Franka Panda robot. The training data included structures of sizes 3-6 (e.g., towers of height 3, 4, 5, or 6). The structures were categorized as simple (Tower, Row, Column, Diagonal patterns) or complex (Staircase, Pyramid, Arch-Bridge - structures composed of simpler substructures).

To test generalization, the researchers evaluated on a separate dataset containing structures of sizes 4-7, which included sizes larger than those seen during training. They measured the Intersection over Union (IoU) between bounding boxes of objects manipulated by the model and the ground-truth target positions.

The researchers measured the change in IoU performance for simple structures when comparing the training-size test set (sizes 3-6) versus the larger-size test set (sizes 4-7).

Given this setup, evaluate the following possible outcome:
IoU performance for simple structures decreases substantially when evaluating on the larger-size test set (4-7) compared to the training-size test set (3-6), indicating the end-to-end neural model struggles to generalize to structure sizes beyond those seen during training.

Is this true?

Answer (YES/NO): YES